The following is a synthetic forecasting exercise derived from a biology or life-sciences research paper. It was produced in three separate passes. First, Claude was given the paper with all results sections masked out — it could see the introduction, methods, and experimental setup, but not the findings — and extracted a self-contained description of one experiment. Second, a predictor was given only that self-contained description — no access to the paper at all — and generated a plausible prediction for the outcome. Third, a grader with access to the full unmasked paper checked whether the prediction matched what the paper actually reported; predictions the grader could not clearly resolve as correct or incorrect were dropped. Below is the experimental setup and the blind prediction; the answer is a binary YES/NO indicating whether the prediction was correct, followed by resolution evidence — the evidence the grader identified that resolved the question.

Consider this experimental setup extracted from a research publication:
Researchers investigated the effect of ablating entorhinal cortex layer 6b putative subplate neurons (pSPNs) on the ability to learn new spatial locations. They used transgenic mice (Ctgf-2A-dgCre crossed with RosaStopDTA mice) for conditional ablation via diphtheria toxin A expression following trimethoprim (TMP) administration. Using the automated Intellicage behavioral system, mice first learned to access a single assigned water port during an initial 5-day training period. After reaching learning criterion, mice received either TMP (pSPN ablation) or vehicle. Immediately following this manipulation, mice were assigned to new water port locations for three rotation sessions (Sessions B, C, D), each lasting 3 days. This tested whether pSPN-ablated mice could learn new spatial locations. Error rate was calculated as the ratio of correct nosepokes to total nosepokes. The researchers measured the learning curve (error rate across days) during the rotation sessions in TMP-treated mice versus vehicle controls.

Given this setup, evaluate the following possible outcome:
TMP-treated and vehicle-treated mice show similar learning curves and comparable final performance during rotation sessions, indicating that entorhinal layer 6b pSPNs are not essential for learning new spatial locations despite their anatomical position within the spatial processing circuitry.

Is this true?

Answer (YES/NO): NO